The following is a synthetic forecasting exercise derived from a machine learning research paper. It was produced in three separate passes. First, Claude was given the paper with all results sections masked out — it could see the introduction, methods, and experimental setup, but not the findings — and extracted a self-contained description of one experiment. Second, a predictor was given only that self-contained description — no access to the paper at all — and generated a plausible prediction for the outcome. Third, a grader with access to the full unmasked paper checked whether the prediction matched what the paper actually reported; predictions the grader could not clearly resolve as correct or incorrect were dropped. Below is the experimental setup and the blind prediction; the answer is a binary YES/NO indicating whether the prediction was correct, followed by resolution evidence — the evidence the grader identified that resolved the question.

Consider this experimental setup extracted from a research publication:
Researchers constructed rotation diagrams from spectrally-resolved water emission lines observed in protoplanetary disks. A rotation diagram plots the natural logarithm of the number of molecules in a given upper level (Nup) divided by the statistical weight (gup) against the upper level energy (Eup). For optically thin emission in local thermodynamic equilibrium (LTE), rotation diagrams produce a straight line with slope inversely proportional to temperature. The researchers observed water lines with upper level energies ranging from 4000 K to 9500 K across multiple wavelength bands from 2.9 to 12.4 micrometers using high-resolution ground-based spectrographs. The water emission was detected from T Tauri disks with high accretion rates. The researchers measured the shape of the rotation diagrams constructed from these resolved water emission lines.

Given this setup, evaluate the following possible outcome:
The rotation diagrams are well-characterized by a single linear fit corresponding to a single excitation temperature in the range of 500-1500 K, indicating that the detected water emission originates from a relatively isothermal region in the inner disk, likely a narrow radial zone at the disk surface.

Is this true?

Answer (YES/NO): NO